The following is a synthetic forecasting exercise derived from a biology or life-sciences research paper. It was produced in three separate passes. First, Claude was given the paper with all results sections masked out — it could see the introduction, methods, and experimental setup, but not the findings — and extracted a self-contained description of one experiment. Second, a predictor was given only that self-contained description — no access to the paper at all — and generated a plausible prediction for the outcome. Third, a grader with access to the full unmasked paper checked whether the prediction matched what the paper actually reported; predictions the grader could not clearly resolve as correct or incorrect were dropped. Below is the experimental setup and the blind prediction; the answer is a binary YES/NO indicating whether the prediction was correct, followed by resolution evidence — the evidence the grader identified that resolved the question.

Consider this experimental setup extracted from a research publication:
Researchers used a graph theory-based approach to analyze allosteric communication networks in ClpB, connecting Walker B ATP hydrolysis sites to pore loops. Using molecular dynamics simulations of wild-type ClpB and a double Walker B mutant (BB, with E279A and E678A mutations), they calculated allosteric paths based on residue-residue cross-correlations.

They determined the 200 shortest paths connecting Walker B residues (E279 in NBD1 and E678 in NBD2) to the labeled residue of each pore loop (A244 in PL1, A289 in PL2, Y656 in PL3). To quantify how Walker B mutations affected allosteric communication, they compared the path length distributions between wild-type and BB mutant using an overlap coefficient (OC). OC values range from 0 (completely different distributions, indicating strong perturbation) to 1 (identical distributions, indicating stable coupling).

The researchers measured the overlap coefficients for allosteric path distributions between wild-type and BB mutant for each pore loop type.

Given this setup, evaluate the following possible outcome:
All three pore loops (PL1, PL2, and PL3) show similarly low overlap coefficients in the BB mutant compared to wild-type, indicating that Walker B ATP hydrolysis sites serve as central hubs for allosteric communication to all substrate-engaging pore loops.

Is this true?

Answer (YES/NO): NO